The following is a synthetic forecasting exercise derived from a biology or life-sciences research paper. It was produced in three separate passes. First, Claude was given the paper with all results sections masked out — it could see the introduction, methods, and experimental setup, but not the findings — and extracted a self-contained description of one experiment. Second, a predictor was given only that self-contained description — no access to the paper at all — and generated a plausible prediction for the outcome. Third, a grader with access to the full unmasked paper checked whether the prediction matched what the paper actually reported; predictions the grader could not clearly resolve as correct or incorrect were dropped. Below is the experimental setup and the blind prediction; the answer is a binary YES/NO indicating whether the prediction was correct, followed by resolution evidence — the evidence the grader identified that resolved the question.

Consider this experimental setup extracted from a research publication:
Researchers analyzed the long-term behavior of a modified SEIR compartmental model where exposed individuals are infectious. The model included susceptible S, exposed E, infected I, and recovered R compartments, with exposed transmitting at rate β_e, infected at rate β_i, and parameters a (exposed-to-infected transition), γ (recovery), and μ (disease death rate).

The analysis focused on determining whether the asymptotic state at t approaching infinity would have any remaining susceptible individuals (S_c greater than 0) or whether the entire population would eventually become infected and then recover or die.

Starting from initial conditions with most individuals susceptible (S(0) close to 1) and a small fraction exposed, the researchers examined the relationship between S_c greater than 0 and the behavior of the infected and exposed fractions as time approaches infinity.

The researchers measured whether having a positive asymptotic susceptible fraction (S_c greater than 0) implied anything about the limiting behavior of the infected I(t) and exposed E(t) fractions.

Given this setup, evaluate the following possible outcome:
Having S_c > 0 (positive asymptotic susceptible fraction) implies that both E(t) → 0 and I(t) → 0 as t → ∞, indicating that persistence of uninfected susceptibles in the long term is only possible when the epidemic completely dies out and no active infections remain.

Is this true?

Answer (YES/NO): YES